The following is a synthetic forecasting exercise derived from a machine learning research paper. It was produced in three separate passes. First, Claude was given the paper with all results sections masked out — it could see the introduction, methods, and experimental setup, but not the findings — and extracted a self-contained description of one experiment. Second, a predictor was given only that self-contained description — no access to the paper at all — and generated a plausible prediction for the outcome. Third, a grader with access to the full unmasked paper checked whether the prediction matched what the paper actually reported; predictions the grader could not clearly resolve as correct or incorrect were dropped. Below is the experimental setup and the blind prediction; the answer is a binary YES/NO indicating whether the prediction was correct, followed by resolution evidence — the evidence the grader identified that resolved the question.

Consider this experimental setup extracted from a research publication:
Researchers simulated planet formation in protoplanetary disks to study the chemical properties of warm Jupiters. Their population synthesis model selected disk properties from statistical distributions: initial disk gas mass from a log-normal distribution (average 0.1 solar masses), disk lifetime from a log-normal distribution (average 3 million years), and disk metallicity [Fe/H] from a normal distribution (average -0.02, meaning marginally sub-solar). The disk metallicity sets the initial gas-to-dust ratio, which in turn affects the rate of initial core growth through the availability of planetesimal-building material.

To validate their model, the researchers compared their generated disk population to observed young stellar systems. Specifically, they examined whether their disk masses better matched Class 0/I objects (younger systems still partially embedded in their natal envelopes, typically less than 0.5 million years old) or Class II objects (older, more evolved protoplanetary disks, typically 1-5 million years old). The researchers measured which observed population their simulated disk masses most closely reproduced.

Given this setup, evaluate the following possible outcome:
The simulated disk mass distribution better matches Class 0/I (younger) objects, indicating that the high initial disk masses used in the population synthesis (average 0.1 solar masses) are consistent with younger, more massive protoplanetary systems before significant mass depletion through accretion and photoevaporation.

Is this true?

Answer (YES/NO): YES